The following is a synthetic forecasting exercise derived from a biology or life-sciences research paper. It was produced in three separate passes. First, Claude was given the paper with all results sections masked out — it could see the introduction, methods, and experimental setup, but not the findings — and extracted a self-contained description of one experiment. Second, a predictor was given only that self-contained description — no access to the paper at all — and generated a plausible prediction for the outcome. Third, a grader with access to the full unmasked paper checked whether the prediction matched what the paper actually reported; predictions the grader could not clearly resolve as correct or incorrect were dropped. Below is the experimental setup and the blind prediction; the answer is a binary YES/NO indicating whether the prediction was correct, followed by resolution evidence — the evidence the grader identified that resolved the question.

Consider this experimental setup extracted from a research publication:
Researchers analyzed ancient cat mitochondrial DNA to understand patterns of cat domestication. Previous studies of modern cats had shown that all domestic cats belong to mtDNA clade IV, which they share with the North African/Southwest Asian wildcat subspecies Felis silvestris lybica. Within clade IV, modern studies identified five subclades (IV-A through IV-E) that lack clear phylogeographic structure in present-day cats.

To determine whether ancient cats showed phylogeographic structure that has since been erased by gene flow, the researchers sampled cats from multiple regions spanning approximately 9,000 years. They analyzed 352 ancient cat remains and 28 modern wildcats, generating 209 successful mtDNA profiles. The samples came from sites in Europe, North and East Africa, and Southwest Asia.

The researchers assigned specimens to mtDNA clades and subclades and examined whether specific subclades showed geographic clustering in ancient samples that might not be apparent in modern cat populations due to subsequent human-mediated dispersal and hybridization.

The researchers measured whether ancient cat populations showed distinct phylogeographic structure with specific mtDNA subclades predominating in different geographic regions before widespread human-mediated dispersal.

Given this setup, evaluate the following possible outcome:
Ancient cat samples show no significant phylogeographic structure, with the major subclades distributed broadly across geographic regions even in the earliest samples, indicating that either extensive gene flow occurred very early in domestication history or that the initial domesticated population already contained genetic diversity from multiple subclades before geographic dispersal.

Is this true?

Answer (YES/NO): NO